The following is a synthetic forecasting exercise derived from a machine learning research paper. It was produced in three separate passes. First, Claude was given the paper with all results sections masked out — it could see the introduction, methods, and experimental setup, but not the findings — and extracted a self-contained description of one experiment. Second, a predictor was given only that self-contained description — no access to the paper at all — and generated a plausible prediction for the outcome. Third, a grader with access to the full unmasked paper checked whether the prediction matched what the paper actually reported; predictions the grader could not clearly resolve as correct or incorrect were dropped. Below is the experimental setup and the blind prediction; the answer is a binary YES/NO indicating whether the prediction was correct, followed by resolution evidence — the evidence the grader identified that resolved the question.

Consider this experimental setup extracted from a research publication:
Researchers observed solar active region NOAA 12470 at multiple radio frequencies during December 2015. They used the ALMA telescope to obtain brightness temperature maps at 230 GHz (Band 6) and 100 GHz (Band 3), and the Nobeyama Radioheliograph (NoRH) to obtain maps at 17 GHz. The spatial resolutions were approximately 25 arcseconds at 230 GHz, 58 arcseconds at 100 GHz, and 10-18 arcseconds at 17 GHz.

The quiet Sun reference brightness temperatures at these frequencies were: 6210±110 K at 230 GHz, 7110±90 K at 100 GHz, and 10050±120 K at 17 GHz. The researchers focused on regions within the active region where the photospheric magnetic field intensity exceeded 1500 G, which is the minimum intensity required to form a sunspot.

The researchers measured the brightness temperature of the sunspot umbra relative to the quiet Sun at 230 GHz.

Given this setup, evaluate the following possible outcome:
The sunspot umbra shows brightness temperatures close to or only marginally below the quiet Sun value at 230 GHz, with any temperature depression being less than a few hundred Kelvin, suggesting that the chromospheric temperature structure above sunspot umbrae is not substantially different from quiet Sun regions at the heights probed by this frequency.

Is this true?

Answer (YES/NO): YES